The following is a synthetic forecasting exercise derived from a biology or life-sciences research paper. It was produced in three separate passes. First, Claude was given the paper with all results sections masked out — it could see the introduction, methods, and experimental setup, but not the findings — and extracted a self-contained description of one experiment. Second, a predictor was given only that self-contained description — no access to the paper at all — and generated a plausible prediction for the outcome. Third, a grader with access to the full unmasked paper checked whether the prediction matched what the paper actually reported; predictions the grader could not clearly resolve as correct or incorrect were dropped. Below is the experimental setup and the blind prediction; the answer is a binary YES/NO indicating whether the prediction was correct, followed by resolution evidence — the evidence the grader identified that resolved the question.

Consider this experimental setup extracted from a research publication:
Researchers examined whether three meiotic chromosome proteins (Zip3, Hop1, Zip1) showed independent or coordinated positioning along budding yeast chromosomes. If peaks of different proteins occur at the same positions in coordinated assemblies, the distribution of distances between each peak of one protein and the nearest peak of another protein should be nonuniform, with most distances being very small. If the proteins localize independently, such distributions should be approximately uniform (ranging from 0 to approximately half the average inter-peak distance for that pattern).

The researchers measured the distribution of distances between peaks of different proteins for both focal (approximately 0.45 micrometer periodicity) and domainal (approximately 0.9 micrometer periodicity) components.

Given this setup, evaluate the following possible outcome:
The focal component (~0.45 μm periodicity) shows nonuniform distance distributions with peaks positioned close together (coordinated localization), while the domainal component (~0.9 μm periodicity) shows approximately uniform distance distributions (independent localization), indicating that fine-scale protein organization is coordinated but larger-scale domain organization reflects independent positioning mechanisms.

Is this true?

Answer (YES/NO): NO